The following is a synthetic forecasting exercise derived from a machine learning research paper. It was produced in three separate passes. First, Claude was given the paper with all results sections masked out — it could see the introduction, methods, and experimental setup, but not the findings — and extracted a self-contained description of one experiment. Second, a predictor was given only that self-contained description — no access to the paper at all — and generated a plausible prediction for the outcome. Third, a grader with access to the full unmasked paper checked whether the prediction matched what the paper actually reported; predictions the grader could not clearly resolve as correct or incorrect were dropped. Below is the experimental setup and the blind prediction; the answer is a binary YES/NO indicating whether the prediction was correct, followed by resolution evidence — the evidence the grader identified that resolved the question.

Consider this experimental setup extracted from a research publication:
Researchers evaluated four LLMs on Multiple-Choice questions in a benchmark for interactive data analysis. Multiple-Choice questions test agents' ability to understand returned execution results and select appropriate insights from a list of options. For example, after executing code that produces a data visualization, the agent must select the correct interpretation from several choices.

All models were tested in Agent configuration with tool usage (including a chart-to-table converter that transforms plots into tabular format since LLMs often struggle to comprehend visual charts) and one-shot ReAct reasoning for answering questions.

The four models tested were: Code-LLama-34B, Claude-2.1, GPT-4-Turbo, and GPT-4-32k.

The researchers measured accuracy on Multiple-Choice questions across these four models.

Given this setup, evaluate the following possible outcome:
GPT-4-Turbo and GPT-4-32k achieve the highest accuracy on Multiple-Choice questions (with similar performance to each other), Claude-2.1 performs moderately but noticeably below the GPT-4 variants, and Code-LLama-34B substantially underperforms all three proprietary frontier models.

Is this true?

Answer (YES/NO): NO